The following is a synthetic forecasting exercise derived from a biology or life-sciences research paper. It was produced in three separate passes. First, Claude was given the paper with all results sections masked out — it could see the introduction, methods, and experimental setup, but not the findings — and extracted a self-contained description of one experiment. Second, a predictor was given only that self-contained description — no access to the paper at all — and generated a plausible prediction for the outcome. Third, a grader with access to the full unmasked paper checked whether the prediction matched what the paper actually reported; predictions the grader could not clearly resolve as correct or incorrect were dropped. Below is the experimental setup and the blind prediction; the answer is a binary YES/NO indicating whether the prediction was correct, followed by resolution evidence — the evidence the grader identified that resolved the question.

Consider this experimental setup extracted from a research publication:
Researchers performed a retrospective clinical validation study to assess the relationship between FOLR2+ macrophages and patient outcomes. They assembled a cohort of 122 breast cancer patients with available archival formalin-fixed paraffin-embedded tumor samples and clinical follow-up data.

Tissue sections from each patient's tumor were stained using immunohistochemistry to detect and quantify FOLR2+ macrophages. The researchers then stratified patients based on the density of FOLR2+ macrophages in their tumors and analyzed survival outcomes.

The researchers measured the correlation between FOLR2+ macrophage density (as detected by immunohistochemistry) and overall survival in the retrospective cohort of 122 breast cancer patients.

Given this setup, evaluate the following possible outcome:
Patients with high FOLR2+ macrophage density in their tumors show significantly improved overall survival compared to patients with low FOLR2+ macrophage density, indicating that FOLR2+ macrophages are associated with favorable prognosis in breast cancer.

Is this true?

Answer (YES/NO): YES